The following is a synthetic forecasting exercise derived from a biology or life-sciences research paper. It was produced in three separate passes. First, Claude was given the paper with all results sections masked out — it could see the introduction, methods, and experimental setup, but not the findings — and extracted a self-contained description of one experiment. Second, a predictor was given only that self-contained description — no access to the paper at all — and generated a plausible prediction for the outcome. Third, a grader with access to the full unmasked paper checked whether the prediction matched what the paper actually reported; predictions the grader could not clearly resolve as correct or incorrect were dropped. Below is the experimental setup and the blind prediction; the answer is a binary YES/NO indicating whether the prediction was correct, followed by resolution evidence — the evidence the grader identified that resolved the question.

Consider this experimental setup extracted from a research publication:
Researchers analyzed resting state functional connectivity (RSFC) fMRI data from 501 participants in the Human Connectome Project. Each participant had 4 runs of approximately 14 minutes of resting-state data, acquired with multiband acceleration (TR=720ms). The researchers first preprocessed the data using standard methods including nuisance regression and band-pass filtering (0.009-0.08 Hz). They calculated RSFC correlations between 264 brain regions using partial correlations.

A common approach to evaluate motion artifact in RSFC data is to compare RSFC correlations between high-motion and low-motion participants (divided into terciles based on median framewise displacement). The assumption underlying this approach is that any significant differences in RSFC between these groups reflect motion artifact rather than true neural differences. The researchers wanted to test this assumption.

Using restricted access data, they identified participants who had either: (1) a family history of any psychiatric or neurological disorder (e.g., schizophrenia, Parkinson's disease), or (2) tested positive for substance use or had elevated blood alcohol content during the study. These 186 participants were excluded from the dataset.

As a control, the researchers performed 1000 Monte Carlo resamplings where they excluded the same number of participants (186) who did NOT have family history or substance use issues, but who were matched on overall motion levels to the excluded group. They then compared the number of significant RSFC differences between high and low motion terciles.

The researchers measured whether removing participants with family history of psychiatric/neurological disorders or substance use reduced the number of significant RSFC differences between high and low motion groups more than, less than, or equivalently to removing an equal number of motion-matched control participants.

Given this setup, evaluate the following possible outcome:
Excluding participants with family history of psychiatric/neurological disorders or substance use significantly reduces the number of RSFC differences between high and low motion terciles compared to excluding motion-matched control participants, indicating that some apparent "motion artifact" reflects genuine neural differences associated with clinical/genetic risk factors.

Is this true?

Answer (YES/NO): YES